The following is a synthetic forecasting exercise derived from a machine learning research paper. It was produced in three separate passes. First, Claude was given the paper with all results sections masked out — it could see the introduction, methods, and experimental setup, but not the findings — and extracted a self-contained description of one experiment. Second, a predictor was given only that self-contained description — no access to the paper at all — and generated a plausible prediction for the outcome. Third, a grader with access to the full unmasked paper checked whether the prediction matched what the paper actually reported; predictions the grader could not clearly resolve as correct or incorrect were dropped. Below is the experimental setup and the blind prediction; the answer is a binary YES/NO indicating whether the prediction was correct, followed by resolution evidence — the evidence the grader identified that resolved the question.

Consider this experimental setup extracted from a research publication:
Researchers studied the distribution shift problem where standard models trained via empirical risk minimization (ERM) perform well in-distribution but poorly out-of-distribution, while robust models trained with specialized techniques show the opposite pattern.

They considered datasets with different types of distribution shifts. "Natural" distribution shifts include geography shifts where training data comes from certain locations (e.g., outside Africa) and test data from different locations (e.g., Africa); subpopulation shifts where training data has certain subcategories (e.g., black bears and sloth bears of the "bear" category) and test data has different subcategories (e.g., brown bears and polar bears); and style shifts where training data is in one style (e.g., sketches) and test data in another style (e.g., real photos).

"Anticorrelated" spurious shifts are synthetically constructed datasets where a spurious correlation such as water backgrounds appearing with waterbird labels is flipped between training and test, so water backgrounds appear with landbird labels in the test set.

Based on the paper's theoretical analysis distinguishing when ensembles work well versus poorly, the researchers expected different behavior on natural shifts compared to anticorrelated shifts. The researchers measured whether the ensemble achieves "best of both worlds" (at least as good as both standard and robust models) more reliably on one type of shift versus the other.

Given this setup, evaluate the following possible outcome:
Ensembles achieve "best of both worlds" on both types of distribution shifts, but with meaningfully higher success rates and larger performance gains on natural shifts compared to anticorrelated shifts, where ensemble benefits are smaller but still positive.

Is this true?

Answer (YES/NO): NO